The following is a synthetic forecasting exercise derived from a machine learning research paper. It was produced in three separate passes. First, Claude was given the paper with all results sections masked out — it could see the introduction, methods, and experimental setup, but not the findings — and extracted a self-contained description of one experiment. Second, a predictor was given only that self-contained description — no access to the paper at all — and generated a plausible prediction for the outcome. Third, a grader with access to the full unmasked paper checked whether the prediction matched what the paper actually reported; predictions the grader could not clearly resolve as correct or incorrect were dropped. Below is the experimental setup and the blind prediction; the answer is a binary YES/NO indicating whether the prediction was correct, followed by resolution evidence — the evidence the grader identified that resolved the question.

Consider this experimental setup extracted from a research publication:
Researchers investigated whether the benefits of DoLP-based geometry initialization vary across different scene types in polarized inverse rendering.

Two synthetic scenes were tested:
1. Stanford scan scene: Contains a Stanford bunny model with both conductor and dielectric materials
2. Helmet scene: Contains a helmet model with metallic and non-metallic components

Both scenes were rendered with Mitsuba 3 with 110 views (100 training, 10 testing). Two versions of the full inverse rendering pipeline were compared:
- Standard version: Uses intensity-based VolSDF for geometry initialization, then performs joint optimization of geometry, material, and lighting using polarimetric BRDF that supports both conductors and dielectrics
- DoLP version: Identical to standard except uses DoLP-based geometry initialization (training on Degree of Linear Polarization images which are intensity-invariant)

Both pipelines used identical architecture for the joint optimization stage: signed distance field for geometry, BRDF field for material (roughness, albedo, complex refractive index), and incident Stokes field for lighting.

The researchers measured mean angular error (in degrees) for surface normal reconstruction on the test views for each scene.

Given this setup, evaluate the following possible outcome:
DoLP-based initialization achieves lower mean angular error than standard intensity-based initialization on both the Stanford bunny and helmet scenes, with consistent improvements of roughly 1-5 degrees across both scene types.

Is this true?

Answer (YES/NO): NO